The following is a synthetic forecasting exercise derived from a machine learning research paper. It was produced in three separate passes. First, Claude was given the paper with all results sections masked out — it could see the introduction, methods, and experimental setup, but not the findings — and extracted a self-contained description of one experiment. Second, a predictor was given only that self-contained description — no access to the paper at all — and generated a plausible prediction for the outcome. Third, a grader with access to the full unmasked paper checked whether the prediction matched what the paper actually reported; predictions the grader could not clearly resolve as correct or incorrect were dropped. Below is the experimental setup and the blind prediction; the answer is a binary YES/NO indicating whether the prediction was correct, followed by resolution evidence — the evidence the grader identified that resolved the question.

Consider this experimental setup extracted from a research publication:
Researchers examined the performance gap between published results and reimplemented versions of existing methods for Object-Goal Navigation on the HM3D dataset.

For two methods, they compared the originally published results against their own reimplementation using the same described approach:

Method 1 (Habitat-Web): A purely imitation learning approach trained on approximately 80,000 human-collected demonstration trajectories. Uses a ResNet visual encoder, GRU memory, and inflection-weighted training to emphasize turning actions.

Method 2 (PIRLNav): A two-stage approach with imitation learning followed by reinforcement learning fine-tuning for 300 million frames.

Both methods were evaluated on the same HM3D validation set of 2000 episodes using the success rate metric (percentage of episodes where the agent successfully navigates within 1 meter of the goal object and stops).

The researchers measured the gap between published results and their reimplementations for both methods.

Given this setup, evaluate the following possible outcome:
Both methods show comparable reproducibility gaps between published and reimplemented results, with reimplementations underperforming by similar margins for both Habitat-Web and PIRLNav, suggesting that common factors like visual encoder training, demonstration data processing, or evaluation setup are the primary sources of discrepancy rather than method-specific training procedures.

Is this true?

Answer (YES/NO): NO